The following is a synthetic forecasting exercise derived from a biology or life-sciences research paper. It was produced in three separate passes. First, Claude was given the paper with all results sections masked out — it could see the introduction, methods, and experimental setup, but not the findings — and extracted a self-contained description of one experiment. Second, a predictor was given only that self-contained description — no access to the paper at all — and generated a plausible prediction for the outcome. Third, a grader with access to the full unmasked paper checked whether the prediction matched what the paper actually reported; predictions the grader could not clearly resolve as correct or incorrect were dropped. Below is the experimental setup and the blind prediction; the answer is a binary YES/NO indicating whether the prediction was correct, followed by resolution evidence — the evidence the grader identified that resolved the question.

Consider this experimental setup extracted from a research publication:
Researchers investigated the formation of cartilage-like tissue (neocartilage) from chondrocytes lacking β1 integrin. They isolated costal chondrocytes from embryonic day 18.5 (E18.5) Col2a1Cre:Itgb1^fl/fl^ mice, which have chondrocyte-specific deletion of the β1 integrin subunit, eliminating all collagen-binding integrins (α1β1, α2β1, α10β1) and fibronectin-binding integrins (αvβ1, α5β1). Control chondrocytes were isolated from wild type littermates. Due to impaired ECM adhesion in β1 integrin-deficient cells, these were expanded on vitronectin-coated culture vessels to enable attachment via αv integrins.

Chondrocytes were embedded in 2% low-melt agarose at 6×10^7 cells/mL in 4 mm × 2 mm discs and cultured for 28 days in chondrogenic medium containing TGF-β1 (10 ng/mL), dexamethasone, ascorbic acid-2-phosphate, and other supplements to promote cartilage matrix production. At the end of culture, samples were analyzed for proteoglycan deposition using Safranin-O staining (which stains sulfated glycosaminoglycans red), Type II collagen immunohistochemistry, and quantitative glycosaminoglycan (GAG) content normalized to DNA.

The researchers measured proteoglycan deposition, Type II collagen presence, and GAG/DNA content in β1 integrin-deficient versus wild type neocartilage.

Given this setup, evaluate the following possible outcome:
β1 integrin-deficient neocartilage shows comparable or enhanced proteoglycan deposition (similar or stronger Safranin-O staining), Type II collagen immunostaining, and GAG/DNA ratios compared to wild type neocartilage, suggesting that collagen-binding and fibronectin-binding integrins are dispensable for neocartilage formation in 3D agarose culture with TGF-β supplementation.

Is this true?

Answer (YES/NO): YES